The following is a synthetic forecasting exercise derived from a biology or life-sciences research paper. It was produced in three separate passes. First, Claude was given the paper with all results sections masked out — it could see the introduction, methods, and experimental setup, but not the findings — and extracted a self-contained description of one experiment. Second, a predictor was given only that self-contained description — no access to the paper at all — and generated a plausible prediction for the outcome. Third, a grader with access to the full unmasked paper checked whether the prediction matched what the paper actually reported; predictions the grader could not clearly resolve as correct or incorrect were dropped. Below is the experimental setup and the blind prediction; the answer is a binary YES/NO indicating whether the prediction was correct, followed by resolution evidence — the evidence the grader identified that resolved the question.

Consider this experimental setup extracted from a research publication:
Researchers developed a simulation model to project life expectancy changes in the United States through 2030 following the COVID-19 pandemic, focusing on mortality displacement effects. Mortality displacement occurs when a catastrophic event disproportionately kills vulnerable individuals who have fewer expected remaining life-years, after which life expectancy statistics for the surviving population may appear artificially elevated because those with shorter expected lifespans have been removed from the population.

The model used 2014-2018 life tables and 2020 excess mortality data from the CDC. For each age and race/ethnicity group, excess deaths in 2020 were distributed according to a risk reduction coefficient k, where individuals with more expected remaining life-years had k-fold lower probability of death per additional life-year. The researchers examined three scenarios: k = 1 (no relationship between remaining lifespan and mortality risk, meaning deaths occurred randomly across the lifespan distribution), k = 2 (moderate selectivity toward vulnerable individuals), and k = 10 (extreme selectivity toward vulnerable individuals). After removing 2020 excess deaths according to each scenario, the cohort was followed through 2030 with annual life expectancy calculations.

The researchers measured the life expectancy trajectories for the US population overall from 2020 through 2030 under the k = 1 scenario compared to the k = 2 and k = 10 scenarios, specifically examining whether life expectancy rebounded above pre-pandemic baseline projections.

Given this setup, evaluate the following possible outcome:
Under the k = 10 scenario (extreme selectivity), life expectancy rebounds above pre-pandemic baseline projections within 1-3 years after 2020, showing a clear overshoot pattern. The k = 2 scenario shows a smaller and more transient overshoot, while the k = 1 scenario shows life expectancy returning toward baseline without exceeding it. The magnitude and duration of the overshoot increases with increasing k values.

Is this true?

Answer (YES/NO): NO